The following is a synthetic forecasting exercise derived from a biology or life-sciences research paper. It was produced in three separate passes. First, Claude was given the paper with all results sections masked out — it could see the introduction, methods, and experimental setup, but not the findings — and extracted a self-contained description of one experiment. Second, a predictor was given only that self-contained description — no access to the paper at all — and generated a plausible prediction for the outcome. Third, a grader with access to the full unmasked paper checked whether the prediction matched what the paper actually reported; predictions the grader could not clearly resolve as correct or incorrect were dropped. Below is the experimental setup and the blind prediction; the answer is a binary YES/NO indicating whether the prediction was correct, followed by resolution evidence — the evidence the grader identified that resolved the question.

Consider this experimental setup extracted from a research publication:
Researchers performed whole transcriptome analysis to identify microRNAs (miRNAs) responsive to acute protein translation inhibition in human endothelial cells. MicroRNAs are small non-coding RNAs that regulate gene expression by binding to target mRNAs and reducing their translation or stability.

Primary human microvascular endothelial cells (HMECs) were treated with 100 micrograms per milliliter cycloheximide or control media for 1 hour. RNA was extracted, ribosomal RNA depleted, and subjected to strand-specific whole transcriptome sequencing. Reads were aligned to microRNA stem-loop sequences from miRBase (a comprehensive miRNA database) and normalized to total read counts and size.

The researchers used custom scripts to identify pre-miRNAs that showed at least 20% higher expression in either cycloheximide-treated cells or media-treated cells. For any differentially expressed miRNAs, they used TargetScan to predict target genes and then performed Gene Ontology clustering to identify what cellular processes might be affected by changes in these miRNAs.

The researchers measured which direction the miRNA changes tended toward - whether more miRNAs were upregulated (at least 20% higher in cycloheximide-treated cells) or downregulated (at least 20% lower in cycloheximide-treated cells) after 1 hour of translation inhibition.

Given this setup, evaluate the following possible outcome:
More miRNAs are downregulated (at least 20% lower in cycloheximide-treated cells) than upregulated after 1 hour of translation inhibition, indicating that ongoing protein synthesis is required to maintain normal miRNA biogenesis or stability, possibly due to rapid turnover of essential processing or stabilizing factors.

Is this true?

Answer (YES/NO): NO